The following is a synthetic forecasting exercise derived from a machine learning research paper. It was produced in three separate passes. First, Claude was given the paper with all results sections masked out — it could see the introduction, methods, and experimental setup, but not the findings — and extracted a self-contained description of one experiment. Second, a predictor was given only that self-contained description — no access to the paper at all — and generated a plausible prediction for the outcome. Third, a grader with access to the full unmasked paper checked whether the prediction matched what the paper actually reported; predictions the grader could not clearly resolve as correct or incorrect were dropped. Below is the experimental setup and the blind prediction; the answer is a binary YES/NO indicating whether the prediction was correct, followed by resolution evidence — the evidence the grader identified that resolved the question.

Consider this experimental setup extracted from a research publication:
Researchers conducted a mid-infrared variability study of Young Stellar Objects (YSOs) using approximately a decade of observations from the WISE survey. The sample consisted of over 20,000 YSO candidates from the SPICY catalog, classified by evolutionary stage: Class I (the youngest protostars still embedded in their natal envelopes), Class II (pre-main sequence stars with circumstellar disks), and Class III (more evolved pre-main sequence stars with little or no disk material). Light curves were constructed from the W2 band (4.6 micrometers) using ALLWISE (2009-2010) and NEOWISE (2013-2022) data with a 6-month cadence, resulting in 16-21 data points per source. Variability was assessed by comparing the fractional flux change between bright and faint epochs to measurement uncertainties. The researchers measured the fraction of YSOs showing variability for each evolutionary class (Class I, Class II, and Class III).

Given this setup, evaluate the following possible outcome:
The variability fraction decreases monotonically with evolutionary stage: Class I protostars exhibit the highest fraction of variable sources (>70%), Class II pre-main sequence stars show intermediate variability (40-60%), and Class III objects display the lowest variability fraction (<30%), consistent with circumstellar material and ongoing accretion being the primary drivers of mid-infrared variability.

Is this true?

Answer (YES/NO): NO